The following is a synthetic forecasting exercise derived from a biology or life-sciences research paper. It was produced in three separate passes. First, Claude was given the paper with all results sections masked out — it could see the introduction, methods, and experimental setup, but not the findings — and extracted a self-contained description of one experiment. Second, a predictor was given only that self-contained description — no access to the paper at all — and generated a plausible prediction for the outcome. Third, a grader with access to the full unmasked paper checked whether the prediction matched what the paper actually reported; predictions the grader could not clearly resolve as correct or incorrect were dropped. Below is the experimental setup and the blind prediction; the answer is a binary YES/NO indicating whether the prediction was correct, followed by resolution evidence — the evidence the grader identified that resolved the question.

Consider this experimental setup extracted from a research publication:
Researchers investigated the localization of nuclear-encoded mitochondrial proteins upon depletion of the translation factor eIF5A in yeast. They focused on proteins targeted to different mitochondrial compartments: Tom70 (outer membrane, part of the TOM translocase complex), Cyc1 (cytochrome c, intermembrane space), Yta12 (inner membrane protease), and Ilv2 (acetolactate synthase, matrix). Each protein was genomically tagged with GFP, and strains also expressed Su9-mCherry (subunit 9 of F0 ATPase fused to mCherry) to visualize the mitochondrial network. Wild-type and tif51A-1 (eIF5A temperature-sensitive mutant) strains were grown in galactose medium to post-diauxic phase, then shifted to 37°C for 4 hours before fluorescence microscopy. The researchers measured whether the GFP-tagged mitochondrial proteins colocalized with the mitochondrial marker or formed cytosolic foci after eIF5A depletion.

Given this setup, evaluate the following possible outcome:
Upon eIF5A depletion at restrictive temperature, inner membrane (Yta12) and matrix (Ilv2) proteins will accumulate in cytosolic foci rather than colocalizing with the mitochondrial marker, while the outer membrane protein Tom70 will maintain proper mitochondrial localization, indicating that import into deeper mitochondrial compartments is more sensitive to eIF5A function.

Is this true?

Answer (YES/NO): NO